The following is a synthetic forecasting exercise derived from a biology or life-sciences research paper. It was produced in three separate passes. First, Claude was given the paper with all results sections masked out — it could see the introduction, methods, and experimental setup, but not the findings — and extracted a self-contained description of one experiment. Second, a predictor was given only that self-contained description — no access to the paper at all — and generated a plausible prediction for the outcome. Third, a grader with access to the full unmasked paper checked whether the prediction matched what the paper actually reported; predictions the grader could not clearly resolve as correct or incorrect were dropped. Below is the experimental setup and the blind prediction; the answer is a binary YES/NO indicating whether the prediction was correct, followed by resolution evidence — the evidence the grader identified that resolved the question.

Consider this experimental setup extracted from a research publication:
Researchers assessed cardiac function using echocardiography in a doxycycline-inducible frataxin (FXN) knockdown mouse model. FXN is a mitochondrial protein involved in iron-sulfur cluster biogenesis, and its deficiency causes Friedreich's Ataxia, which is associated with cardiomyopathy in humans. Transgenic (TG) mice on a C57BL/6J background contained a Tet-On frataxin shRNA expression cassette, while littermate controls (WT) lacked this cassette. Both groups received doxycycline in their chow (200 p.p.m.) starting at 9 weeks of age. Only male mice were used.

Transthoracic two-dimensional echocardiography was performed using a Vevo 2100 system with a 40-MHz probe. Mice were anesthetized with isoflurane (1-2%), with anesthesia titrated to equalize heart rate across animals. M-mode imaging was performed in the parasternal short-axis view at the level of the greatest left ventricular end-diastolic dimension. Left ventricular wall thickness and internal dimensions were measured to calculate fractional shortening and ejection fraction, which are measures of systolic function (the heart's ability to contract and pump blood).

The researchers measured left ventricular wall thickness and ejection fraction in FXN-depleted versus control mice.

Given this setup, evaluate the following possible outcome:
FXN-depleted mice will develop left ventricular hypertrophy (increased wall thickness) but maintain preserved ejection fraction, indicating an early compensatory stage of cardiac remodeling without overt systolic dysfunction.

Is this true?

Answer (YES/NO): NO